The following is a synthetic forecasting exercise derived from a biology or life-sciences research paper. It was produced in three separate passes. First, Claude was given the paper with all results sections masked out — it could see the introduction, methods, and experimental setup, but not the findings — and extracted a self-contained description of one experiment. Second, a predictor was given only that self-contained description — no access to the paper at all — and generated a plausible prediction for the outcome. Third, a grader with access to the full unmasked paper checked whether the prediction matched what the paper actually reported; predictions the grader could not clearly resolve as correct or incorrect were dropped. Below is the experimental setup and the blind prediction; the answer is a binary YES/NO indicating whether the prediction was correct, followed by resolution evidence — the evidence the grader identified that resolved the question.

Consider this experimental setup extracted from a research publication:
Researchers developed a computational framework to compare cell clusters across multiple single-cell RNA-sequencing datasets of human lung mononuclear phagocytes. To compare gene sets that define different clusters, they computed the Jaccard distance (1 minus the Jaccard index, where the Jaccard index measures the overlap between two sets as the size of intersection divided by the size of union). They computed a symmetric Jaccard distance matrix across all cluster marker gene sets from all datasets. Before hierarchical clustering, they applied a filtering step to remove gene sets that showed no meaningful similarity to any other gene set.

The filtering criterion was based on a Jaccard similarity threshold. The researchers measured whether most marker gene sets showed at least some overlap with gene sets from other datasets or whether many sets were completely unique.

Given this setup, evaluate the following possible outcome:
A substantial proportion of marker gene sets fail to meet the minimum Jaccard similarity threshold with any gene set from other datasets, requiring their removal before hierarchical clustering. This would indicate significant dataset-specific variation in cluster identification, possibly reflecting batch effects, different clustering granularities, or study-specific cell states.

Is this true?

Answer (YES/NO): YES